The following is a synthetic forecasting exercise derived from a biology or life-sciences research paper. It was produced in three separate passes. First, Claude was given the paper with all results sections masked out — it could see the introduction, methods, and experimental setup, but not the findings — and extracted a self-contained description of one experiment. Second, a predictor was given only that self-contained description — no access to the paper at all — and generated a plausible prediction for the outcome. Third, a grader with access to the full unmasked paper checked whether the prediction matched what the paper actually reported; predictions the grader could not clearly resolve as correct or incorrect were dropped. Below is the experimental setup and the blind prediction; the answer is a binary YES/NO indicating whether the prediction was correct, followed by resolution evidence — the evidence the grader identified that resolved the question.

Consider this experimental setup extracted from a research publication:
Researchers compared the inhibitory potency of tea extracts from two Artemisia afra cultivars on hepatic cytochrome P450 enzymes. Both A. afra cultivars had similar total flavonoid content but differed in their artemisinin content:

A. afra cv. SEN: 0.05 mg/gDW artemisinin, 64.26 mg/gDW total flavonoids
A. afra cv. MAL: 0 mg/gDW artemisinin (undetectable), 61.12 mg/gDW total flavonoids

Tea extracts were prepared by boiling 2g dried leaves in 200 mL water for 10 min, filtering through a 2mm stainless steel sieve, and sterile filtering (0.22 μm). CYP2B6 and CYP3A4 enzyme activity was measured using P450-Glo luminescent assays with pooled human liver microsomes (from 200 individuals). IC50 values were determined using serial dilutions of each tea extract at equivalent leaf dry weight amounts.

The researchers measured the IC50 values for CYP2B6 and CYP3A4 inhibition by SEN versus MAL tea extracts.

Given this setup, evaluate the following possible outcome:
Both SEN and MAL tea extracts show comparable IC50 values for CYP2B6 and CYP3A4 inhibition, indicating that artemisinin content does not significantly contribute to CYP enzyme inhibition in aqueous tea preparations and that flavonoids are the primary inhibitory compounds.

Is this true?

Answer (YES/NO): NO